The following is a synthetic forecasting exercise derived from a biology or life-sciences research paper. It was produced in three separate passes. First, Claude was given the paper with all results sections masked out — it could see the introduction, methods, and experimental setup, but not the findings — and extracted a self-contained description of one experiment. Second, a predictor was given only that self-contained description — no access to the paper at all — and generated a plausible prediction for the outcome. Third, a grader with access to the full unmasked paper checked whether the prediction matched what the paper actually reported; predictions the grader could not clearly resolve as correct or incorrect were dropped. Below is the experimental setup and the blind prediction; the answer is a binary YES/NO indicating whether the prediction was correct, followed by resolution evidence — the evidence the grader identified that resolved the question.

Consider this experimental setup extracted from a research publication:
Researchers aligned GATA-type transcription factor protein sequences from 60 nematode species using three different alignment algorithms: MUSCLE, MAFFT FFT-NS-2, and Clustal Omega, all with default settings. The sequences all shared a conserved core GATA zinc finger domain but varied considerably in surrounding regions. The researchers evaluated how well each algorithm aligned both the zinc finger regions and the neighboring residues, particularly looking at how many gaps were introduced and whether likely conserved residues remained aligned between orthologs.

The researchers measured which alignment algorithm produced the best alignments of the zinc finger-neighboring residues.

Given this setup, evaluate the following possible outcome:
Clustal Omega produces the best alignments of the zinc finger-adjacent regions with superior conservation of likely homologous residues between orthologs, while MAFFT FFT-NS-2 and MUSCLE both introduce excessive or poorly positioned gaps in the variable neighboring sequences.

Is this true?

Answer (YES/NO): NO